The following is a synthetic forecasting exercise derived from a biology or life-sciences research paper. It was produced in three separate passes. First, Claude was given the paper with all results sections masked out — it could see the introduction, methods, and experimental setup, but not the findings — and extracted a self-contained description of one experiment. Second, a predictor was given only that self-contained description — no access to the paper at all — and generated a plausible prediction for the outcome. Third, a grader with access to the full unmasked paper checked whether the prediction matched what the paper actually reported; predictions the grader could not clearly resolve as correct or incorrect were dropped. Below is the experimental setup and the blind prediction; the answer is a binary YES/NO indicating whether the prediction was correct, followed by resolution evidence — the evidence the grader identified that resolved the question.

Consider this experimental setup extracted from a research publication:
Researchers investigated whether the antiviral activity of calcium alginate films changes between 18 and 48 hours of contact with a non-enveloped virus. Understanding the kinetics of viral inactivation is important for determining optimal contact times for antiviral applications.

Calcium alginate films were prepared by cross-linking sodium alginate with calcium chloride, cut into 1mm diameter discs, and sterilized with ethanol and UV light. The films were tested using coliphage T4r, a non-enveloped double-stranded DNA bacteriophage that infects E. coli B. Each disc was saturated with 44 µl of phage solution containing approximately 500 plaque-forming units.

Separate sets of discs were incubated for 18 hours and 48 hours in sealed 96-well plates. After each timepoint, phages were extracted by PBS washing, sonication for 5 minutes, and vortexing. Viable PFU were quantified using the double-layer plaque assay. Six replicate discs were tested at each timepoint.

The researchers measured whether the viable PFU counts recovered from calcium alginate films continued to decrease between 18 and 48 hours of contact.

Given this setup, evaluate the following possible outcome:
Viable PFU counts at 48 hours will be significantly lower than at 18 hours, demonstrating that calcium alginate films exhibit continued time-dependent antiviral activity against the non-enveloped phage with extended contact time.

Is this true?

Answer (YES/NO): NO